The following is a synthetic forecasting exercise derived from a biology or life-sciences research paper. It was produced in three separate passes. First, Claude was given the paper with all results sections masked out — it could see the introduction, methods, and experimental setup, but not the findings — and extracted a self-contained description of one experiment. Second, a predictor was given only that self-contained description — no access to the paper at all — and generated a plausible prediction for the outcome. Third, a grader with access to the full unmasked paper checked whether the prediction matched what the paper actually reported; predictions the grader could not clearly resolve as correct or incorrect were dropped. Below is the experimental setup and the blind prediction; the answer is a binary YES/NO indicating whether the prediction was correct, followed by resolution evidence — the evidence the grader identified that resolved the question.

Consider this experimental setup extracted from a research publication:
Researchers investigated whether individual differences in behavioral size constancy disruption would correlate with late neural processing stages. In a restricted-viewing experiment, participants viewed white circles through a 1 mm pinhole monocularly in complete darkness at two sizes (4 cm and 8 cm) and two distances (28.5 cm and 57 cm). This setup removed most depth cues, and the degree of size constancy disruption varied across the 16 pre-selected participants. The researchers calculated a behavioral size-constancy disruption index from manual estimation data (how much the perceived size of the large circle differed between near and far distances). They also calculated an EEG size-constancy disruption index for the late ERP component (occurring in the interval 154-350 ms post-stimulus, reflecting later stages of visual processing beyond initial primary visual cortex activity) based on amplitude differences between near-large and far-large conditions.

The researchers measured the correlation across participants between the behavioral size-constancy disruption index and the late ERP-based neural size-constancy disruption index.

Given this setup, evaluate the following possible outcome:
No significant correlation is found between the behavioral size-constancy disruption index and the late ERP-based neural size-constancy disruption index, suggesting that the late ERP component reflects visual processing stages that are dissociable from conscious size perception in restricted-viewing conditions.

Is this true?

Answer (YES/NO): NO